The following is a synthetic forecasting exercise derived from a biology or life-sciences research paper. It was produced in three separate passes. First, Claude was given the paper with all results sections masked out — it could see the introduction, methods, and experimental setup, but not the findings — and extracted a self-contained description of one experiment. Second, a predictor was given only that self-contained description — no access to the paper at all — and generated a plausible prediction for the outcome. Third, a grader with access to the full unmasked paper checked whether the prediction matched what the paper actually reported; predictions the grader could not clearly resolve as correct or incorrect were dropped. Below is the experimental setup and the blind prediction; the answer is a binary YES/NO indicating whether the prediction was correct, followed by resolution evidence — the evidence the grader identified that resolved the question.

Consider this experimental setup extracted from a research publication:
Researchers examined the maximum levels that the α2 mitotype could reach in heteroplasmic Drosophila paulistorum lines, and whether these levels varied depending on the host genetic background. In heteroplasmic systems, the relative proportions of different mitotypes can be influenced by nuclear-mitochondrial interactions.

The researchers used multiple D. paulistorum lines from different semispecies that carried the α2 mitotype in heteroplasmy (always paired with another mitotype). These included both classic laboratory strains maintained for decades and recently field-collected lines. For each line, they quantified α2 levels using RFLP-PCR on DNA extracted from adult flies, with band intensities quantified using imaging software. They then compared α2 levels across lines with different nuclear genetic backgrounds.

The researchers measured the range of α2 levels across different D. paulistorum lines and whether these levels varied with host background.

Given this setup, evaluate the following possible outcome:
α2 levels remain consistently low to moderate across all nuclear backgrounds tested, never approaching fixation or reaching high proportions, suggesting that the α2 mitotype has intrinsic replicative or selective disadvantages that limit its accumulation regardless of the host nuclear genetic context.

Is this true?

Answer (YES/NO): NO